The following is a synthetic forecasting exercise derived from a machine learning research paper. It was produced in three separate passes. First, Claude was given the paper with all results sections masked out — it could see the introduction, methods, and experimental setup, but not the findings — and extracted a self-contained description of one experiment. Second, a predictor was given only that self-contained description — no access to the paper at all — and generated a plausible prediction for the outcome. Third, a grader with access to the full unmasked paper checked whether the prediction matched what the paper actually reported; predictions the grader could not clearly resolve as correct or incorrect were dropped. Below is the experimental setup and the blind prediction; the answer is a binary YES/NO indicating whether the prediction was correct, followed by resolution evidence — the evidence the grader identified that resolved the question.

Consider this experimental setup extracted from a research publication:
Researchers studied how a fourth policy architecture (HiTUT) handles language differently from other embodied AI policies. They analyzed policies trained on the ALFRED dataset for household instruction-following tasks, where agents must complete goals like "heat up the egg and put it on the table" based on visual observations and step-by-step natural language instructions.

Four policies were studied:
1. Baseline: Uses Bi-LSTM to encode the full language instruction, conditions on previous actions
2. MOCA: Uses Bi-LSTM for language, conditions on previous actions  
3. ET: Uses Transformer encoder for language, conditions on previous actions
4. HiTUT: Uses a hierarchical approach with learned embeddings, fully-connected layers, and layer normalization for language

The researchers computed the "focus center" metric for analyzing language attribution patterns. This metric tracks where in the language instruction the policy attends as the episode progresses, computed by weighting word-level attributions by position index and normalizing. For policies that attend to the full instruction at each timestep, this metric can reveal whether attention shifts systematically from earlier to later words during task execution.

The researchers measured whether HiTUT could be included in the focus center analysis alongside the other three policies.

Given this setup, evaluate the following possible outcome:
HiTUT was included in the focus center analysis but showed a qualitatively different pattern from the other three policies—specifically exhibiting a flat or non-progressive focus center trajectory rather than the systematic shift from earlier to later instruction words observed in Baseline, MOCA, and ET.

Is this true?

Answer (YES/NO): NO